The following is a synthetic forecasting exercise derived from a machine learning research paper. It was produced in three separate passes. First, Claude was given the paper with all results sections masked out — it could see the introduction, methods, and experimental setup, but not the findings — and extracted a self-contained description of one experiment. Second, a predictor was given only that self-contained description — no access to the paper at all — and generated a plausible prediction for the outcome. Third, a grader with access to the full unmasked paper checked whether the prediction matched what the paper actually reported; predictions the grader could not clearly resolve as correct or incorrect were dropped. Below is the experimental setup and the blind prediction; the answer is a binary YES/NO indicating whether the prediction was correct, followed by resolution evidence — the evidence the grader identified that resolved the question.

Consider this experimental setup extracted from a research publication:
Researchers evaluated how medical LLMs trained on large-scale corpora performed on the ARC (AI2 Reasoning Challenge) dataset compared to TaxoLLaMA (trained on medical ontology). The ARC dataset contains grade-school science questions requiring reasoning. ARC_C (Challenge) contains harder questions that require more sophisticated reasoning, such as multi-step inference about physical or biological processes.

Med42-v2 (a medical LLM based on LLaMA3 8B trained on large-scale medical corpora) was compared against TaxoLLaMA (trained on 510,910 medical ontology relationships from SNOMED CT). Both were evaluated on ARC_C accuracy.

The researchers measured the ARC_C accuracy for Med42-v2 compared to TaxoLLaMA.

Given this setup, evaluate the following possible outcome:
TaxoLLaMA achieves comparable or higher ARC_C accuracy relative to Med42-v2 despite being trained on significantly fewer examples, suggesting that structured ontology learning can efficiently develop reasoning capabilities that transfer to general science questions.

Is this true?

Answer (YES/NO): NO